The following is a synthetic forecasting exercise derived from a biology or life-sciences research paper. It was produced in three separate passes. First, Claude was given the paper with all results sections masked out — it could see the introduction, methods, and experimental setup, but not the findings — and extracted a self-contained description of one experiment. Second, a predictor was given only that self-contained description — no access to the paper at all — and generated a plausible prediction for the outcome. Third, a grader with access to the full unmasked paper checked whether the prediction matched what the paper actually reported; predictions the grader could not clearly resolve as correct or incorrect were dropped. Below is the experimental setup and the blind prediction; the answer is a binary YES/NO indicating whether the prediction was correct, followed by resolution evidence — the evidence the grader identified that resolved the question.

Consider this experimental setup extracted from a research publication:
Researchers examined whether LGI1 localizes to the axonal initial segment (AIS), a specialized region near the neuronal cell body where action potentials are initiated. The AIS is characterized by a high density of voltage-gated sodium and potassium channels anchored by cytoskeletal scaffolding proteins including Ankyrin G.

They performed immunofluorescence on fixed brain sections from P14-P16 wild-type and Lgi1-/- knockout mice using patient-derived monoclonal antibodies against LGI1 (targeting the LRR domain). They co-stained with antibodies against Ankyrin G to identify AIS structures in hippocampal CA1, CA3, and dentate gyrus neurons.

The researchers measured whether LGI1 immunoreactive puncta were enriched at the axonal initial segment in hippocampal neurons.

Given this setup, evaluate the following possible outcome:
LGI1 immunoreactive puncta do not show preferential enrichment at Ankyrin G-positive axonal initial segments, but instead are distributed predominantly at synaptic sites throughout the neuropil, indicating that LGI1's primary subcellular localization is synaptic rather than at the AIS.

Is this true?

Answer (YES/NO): NO